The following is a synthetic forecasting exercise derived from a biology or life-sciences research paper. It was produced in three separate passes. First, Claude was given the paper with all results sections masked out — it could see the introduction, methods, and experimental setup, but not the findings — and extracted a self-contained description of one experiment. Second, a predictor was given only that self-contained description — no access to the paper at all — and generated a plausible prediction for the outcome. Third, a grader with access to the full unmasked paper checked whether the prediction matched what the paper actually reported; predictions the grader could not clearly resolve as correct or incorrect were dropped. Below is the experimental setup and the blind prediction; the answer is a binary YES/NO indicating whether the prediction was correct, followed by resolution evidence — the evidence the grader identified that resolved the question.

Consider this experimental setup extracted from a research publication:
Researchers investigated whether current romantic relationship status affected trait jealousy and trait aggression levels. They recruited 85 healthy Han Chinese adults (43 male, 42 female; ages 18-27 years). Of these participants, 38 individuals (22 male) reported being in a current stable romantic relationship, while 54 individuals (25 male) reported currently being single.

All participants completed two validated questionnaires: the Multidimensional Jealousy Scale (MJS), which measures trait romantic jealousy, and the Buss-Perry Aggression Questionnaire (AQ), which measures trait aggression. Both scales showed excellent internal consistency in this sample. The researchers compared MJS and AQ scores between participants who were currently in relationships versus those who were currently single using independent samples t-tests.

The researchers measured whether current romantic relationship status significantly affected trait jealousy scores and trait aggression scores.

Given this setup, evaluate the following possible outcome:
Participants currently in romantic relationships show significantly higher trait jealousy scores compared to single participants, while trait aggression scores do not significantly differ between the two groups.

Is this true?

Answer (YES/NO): NO